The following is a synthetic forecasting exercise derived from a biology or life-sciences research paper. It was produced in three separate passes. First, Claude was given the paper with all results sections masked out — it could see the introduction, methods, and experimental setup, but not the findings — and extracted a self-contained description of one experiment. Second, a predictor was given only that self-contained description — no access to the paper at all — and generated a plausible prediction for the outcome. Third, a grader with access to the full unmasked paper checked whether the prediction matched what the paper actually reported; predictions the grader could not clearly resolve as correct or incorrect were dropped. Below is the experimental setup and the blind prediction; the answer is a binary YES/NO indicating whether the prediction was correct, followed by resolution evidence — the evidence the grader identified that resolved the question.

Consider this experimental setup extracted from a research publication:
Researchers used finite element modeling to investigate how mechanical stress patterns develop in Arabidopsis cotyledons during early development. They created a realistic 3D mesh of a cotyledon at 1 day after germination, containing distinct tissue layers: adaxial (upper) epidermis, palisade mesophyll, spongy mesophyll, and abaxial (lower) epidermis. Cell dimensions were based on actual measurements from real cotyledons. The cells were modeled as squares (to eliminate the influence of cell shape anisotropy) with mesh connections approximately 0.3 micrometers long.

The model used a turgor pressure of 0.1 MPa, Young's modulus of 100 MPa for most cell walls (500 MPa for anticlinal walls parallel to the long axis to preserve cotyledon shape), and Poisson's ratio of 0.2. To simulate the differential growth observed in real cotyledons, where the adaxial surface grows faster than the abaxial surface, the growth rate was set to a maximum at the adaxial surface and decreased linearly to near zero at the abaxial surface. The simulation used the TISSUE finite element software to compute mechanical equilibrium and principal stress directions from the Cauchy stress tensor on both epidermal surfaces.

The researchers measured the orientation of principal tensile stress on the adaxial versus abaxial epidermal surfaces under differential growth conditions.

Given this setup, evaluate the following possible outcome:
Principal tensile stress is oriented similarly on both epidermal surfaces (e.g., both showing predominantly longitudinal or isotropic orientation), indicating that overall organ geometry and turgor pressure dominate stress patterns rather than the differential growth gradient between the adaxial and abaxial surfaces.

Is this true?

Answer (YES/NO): NO